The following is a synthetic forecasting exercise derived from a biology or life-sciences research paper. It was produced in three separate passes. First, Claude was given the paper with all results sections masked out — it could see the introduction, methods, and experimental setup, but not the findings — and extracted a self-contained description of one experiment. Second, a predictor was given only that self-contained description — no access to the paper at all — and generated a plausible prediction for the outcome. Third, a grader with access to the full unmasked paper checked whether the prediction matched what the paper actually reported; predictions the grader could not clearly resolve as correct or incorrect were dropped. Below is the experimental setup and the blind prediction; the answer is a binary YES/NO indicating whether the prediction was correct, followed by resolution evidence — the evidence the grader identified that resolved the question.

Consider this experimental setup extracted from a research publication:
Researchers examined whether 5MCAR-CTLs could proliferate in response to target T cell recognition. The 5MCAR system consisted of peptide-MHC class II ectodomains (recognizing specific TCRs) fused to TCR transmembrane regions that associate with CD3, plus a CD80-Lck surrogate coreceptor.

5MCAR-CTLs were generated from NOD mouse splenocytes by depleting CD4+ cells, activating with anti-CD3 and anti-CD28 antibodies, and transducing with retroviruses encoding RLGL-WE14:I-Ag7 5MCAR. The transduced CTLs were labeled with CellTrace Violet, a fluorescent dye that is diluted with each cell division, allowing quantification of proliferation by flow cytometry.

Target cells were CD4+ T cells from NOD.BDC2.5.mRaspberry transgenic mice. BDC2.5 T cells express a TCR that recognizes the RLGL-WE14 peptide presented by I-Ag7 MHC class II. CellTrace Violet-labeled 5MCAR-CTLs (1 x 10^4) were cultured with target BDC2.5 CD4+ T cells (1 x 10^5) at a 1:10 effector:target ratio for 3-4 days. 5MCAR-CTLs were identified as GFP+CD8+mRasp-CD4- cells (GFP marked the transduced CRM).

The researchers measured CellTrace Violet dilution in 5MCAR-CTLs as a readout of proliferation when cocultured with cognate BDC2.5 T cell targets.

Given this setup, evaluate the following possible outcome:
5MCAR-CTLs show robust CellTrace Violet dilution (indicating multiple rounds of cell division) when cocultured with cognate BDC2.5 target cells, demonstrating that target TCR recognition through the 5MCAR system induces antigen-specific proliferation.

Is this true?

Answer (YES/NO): YES